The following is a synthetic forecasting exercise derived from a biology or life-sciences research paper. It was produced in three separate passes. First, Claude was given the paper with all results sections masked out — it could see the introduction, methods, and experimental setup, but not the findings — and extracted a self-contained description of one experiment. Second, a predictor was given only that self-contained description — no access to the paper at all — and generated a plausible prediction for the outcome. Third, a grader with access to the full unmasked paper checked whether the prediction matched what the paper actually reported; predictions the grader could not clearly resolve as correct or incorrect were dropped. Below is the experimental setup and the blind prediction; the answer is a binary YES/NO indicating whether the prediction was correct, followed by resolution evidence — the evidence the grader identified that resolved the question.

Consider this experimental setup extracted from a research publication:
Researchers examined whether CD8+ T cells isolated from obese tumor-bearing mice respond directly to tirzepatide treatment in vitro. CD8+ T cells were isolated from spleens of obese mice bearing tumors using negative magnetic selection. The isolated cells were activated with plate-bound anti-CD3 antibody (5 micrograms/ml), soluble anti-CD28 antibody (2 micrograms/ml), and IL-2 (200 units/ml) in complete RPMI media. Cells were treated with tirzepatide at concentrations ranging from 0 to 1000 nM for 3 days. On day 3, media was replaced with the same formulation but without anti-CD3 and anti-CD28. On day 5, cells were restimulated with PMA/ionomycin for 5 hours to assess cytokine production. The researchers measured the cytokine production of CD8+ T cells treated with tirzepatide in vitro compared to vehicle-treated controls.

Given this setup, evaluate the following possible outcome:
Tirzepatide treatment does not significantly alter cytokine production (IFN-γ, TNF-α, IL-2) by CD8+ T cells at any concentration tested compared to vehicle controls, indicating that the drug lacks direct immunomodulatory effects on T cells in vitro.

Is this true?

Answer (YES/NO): NO